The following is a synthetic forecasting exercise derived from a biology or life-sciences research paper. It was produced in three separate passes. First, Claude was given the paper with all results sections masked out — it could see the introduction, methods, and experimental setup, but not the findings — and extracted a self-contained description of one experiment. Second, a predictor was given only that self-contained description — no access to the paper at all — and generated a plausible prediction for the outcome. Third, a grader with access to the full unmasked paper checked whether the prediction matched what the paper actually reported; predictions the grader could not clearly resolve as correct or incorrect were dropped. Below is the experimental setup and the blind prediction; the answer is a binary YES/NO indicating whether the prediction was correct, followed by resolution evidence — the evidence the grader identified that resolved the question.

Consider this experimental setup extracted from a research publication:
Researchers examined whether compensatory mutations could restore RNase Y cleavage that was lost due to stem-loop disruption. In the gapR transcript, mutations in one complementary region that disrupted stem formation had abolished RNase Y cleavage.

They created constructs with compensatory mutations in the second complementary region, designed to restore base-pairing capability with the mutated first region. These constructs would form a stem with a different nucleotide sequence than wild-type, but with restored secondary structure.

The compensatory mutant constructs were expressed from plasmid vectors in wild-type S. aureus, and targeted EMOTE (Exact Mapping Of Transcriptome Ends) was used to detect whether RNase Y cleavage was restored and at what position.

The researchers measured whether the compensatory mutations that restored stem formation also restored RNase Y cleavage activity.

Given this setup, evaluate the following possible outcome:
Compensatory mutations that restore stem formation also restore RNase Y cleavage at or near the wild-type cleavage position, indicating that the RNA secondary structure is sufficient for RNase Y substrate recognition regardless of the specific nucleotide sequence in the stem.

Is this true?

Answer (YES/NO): NO